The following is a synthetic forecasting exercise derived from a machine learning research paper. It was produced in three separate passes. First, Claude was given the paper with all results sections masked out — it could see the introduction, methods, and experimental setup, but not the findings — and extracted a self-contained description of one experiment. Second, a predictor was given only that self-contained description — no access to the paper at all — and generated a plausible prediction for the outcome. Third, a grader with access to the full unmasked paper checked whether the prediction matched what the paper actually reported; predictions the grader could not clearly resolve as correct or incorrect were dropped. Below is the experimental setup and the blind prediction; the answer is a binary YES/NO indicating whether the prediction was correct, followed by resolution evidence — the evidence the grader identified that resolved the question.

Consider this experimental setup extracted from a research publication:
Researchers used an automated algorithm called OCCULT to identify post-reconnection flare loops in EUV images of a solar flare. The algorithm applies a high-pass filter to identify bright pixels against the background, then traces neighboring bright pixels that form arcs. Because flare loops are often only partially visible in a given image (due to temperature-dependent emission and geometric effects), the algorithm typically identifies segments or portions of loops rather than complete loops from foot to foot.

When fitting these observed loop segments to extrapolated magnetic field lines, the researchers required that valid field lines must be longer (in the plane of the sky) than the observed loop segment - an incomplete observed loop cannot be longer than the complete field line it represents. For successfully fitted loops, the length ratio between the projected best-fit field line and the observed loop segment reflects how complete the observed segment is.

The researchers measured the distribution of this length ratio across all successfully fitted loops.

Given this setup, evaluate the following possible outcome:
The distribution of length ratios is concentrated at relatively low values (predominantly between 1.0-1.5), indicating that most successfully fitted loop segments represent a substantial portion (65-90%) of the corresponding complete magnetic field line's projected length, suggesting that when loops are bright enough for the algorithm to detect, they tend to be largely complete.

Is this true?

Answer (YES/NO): NO